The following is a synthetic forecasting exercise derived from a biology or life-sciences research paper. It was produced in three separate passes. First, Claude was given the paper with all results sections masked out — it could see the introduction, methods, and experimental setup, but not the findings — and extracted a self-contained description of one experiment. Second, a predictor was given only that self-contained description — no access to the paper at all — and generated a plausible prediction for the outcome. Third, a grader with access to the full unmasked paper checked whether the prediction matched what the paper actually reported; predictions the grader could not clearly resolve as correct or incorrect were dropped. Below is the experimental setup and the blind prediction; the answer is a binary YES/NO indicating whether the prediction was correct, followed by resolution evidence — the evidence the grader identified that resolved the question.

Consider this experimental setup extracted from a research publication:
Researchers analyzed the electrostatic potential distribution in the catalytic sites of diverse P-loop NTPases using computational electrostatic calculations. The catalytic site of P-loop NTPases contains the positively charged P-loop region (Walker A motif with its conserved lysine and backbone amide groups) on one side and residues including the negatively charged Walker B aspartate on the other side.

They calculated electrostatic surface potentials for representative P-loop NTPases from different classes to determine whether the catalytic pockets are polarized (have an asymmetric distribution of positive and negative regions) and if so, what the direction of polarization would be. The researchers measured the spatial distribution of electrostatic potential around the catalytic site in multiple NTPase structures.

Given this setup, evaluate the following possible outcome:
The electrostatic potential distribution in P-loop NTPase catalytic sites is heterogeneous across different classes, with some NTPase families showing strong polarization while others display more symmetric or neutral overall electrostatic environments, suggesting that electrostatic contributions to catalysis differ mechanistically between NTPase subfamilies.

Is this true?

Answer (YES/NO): NO